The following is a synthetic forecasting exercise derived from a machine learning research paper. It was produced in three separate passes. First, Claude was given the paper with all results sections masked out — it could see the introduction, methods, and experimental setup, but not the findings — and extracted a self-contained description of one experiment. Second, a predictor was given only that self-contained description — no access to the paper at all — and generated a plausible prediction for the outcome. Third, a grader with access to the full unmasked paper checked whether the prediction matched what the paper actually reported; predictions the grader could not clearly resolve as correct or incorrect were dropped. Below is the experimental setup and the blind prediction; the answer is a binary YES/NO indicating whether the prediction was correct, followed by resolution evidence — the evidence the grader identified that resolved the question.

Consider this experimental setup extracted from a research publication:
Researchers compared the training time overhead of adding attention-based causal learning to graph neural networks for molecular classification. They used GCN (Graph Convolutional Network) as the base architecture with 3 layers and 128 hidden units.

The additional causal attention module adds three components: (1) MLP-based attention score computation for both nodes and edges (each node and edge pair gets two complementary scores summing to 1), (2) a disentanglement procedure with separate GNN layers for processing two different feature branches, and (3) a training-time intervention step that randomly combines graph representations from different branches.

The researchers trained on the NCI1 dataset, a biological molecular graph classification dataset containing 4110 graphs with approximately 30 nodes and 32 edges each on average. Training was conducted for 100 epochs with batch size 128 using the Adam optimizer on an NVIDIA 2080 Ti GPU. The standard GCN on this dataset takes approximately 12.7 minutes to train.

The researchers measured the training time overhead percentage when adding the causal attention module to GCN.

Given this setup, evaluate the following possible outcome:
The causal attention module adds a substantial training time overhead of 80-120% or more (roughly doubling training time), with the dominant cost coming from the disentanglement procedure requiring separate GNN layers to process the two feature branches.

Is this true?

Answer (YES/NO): NO